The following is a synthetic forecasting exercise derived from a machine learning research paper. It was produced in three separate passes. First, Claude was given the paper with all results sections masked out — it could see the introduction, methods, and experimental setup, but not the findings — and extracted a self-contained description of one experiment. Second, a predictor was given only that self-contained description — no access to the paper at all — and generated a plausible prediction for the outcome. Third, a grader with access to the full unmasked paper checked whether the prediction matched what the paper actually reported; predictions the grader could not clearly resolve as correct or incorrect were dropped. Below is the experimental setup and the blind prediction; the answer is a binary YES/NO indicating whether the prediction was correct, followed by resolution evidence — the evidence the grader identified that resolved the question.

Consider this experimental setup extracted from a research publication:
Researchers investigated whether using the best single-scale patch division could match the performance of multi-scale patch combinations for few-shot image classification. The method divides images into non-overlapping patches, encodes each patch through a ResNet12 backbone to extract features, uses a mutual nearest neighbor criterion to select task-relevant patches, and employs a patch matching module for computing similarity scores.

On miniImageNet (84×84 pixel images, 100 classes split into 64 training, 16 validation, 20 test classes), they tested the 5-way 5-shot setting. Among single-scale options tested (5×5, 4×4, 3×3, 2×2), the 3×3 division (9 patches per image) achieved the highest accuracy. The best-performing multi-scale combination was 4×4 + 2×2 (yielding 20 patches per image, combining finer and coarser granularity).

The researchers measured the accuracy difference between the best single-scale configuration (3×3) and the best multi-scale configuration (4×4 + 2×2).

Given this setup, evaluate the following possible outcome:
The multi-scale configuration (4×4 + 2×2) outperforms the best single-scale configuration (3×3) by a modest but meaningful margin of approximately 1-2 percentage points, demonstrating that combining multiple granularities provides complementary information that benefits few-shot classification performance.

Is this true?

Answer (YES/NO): YES